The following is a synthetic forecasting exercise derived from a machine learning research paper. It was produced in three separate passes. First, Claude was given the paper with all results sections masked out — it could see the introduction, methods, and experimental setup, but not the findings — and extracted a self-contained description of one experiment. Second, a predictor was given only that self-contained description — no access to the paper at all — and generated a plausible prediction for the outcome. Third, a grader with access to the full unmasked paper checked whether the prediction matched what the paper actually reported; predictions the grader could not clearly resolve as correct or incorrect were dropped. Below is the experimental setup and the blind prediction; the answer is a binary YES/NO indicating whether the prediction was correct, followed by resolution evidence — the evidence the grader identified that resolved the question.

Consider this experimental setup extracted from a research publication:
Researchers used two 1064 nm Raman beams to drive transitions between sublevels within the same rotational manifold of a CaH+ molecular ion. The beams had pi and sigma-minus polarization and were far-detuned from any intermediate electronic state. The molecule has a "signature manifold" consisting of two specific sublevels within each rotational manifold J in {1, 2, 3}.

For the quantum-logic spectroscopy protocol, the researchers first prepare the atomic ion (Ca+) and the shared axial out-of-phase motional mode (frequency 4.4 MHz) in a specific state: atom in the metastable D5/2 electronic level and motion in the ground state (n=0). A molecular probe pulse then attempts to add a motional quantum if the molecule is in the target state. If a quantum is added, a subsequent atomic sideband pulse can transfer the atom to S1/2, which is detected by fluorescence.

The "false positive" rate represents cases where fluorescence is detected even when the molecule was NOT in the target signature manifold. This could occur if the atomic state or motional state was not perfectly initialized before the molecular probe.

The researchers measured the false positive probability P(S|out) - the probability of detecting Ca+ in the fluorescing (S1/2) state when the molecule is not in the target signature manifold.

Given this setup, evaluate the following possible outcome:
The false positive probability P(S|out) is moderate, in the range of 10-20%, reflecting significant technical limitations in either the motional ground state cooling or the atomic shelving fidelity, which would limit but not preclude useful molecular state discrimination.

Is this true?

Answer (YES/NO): NO